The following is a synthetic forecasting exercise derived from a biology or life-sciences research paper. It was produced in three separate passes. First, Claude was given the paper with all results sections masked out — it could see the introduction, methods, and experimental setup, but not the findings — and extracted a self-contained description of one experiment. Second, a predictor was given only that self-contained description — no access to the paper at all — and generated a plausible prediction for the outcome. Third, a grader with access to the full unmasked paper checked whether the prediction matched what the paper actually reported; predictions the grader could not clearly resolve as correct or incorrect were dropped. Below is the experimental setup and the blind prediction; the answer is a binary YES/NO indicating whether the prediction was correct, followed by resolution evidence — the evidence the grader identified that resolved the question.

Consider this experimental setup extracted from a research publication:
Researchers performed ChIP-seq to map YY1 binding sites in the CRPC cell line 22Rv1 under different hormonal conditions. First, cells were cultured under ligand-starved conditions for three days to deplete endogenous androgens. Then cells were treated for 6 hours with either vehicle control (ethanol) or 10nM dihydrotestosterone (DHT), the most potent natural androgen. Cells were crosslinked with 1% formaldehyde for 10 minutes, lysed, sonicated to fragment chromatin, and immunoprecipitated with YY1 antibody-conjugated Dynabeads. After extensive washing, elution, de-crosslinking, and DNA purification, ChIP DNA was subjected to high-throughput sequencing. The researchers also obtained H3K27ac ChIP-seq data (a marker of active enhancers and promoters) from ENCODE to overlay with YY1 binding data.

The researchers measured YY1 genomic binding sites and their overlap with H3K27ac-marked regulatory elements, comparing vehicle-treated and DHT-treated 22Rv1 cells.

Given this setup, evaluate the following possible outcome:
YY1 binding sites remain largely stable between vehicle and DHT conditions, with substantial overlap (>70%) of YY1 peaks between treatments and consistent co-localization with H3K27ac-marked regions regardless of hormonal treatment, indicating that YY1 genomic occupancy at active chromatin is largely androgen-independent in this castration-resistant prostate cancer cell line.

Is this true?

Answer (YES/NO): YES